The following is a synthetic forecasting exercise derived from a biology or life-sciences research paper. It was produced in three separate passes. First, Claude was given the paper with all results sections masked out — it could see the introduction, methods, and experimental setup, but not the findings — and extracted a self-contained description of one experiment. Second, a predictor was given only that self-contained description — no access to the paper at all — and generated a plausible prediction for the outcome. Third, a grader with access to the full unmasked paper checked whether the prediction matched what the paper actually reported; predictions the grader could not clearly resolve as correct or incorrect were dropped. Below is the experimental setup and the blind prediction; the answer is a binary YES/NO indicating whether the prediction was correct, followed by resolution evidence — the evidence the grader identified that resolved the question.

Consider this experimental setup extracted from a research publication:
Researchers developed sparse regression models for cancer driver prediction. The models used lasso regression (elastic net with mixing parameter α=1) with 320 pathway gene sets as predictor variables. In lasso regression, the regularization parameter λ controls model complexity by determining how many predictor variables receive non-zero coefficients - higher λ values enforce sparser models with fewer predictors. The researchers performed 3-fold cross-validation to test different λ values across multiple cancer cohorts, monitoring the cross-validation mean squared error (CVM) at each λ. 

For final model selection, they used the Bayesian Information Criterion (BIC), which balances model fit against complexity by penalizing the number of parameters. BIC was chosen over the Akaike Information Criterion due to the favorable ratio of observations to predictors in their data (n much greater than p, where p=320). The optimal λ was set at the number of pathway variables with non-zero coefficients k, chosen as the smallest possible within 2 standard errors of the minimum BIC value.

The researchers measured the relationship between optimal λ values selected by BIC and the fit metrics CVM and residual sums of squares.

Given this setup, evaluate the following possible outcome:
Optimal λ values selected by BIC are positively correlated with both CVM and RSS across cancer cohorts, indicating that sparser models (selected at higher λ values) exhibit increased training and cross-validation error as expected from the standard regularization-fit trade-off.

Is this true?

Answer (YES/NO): NO